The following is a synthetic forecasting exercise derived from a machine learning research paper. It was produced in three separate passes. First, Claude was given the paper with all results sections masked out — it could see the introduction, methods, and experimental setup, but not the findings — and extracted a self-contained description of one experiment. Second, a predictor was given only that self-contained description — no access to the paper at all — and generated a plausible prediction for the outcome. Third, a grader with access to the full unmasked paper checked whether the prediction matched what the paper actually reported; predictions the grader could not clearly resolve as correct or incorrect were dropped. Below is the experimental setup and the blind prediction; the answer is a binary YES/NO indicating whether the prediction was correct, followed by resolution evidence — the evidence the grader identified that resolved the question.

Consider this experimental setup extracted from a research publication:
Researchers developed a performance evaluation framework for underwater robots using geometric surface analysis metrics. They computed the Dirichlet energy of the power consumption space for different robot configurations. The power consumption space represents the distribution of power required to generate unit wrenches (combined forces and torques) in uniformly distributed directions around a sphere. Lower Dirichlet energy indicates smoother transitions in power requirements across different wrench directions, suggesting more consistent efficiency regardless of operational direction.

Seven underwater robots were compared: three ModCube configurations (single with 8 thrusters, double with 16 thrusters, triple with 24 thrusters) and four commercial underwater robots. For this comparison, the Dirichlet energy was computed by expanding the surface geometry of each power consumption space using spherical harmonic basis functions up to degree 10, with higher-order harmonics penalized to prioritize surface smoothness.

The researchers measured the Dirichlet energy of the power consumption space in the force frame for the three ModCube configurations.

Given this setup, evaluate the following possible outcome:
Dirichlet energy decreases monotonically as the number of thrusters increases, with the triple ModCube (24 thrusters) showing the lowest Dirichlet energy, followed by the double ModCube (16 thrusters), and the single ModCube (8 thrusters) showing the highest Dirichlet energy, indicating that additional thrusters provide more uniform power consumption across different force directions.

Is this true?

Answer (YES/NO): NO